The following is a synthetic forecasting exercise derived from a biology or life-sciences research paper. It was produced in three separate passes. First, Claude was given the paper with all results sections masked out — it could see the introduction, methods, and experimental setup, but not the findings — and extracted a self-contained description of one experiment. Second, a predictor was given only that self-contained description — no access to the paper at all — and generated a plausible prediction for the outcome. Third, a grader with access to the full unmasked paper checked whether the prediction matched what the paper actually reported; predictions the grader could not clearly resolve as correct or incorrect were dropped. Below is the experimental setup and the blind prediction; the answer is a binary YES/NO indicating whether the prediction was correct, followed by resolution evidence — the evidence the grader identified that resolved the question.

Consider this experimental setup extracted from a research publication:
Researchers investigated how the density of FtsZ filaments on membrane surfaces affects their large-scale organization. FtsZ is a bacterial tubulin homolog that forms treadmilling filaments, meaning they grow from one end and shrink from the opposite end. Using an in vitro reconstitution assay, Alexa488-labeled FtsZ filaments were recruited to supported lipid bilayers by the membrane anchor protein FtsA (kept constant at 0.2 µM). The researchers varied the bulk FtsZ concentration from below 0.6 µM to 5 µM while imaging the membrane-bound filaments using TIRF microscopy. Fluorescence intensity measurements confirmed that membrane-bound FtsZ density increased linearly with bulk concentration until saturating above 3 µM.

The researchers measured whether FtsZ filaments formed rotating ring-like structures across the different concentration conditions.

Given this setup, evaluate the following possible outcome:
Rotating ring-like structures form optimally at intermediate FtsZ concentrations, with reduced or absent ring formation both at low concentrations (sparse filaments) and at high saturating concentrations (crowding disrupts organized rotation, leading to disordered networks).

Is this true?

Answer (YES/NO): YES